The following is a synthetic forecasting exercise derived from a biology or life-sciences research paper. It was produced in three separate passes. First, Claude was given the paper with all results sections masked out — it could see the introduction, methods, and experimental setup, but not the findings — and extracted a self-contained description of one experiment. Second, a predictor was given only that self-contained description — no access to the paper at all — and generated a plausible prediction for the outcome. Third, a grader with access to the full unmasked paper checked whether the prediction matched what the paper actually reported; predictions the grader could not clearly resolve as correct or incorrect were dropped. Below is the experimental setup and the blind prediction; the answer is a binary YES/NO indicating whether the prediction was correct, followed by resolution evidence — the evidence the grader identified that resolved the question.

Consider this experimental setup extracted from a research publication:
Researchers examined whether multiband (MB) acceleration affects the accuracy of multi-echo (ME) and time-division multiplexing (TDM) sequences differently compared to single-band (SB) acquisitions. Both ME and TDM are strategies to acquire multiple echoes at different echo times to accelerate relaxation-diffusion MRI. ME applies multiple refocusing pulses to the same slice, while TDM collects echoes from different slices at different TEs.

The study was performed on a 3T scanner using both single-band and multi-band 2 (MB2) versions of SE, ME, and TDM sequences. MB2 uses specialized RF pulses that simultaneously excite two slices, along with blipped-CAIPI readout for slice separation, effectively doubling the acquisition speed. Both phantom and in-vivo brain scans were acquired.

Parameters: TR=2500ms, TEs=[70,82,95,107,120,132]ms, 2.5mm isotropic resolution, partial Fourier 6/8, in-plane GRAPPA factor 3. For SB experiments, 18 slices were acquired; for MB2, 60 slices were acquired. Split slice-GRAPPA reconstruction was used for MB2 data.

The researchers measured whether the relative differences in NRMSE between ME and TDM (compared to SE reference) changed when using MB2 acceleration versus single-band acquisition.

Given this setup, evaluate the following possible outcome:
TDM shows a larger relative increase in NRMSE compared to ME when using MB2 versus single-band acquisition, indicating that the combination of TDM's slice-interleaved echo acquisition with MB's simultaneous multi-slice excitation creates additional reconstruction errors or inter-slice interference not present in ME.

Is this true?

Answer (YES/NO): NO